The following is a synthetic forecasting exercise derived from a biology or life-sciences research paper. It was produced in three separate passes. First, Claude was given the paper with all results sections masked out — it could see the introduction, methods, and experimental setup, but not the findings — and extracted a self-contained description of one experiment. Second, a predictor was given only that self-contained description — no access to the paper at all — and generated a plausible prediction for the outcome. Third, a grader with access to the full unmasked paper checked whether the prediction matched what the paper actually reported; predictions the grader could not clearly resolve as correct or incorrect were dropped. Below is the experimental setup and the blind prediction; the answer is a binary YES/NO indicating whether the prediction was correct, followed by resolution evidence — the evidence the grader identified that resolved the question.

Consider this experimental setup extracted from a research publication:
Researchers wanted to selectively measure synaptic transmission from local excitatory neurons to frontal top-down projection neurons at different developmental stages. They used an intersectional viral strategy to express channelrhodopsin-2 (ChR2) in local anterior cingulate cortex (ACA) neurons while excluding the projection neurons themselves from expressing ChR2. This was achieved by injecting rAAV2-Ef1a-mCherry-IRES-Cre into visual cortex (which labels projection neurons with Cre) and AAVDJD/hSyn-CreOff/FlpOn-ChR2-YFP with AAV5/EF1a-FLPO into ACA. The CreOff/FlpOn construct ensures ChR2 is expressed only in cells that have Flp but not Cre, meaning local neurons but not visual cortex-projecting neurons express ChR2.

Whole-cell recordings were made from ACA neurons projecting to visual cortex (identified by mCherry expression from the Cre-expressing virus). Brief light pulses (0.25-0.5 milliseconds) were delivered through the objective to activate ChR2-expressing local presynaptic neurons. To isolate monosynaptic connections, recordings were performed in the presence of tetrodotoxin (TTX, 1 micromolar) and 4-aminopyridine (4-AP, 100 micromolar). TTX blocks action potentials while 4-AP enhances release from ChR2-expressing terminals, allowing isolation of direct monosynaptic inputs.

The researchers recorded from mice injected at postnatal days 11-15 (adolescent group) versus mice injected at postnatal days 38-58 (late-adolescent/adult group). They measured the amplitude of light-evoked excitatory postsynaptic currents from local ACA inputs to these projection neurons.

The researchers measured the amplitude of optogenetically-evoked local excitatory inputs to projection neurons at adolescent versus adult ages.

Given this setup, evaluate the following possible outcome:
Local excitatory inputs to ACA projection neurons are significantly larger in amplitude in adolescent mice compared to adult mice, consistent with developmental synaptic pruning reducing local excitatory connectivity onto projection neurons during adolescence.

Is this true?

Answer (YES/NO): YES